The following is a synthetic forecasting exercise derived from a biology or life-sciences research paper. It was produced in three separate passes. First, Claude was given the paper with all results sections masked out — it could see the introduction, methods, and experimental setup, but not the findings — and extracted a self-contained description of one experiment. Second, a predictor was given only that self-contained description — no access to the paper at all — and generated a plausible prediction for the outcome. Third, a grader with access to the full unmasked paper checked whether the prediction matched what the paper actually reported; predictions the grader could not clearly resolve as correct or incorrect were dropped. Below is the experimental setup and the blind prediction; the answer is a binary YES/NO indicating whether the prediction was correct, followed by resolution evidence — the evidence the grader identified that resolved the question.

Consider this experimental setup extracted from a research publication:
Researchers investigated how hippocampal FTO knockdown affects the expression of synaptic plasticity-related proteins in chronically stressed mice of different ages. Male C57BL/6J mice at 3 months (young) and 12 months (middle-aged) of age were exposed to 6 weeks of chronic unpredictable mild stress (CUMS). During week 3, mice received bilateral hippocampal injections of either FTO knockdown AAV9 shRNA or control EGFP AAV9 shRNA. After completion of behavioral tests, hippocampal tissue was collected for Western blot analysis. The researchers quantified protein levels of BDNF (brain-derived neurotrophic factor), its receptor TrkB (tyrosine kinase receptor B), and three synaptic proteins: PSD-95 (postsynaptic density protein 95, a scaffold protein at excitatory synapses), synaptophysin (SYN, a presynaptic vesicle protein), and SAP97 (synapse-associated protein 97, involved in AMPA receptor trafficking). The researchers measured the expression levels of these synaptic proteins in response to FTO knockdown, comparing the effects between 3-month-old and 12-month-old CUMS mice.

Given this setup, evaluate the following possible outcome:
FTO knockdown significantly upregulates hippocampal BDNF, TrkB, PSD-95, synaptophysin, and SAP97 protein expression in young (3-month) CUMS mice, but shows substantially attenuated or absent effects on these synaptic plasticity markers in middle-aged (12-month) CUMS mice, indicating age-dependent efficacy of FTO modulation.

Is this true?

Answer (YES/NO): NO